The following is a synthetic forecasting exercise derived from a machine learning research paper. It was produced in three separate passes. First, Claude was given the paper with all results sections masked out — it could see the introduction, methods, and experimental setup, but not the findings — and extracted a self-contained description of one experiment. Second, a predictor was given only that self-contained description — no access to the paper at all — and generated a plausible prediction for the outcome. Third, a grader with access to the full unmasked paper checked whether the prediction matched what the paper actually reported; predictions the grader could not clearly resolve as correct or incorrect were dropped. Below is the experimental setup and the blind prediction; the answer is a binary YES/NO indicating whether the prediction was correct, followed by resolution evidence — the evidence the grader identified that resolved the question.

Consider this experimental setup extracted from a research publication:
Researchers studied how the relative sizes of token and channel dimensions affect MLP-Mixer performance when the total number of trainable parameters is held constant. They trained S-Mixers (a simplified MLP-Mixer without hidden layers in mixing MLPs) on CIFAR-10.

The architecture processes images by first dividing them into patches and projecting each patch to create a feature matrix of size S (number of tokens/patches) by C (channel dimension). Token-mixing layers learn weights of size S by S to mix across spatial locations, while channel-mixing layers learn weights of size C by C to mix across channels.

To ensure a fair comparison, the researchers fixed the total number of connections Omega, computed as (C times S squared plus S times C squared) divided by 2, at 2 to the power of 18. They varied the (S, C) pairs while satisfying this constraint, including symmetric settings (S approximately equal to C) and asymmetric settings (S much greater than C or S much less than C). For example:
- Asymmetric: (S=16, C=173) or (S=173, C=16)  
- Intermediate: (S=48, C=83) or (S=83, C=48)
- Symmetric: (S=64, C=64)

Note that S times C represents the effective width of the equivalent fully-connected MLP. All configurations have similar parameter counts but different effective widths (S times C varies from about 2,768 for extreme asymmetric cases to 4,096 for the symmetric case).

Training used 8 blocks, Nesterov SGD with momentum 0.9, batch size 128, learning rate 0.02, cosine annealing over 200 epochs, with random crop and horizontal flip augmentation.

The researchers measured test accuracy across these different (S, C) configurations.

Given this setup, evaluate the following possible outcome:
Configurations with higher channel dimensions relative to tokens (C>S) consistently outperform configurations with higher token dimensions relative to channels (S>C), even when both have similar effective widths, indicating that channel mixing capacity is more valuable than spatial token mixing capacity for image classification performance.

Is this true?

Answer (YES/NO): NO